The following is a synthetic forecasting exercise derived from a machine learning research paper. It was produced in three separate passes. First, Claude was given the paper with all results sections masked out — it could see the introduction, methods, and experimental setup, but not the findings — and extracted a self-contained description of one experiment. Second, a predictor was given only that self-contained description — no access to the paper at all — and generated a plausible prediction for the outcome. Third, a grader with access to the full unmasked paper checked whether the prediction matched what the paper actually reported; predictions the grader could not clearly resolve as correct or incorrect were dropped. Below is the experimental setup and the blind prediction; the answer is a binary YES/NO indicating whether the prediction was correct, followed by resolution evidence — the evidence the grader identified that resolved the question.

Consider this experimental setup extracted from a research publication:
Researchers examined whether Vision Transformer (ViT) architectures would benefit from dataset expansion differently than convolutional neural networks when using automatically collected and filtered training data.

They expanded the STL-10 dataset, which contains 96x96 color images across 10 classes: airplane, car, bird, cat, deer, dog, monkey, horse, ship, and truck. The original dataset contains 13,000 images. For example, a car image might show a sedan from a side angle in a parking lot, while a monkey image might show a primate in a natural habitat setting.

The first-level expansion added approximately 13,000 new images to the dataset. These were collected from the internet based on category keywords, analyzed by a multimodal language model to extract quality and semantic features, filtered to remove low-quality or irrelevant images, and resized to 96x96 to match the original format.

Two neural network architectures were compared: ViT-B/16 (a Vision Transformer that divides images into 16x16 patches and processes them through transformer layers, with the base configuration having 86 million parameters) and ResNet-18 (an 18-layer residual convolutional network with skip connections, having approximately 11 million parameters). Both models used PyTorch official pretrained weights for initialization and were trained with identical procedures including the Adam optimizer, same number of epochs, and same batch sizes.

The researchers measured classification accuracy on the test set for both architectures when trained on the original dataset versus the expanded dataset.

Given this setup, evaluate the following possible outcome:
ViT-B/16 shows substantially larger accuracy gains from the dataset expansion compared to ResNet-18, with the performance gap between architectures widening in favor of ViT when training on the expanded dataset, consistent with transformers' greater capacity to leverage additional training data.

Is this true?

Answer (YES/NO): NO